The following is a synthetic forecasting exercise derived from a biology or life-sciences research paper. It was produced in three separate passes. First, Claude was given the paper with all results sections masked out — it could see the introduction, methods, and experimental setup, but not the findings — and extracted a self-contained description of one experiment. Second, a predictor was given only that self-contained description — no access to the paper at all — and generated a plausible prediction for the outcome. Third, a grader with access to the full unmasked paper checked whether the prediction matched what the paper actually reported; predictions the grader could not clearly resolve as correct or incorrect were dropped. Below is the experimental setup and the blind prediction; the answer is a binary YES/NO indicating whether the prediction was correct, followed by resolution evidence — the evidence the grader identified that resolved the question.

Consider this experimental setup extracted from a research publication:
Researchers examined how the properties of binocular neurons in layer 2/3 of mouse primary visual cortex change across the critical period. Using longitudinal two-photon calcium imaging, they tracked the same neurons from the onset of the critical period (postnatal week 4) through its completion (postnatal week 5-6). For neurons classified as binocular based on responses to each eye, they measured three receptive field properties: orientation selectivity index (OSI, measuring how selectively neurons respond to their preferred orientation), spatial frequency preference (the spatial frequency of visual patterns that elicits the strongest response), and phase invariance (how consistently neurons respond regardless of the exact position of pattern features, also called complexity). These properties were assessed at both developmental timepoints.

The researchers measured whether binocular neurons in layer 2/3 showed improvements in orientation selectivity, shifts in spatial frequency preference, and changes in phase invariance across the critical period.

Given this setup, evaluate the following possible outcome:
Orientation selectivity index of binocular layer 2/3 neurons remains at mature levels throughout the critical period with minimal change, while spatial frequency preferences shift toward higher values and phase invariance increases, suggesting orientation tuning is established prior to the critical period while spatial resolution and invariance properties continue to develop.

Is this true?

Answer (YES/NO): NO